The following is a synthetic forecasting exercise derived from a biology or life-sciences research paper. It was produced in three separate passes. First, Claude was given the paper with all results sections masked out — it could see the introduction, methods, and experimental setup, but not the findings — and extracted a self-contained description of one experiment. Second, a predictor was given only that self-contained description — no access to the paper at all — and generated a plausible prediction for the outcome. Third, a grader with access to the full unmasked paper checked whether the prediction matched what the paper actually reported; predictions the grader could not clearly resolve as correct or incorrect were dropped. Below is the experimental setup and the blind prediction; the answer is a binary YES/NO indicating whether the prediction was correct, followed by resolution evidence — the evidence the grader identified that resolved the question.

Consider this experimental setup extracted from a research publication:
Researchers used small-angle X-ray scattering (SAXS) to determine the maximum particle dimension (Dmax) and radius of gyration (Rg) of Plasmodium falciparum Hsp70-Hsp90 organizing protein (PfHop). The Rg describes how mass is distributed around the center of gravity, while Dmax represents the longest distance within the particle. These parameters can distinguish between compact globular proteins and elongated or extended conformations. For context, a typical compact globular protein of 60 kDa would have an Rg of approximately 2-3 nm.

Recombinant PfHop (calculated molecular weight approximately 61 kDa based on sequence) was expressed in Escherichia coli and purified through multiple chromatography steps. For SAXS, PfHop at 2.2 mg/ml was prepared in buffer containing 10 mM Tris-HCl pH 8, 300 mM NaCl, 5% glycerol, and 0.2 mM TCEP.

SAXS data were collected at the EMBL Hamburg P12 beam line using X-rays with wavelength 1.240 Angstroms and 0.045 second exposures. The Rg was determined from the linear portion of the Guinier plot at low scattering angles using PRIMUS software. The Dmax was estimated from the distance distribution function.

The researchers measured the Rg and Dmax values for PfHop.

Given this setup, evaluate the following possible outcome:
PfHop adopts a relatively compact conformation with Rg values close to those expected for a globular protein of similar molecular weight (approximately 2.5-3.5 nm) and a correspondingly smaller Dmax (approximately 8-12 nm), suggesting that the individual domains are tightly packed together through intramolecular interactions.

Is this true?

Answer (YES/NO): NO